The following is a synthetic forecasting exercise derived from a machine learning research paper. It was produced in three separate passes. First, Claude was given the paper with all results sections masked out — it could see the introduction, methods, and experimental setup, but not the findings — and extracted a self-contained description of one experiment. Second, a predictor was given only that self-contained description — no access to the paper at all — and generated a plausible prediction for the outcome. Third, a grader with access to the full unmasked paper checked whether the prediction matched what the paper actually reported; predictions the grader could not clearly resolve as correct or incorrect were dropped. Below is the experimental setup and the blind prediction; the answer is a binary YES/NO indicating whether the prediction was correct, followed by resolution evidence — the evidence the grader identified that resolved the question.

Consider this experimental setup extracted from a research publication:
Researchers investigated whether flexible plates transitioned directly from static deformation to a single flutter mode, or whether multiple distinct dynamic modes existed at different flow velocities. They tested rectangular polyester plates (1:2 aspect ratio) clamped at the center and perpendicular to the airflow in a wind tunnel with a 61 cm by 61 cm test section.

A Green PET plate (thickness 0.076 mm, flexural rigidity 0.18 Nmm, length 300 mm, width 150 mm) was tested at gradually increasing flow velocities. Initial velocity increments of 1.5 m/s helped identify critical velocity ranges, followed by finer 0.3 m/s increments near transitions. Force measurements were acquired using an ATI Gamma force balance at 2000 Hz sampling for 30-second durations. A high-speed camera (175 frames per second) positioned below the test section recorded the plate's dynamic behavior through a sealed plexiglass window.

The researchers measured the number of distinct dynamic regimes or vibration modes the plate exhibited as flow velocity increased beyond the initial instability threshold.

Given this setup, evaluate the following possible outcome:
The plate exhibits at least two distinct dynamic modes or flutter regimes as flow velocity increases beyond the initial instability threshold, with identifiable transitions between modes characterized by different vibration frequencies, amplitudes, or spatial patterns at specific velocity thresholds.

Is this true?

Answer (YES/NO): NO